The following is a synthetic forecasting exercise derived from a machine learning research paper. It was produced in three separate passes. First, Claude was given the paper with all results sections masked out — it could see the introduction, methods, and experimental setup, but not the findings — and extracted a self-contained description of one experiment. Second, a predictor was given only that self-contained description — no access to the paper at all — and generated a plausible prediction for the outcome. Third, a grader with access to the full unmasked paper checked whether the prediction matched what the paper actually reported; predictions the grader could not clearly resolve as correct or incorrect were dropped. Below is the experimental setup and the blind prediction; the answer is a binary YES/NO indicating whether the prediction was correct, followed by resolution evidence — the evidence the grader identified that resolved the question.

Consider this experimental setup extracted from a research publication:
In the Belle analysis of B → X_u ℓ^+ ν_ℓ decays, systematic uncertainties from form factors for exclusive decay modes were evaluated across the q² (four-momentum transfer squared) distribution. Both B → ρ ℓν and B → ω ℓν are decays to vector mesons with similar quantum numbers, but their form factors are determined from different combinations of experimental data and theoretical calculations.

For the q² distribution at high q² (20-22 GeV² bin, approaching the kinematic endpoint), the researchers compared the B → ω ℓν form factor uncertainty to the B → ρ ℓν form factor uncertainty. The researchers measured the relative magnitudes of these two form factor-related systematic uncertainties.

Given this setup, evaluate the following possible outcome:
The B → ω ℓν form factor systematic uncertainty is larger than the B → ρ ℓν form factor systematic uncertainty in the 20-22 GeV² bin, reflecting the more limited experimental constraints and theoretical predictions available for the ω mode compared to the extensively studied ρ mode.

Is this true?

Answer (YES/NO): YES